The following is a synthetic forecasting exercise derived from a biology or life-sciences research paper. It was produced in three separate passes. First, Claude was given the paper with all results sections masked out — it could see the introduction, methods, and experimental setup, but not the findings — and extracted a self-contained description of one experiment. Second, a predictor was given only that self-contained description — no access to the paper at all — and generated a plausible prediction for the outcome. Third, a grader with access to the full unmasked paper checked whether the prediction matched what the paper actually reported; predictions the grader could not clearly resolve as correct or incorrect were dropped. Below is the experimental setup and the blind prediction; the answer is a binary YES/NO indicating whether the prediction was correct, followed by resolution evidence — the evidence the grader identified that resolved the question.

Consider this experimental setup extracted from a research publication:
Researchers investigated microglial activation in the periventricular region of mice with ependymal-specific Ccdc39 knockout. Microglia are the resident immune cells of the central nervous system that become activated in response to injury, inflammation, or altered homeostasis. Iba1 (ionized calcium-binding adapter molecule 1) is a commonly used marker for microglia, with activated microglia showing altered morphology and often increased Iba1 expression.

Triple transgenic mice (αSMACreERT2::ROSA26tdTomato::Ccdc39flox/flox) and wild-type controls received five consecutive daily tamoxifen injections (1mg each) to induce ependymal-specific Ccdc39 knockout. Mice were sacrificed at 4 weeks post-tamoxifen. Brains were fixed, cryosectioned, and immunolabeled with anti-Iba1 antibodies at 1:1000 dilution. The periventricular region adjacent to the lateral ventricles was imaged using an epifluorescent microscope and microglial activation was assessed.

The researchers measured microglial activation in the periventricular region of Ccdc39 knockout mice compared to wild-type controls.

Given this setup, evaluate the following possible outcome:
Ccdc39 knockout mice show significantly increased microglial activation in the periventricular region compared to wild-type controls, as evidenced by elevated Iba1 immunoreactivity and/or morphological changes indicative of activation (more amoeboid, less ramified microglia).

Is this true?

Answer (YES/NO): YES